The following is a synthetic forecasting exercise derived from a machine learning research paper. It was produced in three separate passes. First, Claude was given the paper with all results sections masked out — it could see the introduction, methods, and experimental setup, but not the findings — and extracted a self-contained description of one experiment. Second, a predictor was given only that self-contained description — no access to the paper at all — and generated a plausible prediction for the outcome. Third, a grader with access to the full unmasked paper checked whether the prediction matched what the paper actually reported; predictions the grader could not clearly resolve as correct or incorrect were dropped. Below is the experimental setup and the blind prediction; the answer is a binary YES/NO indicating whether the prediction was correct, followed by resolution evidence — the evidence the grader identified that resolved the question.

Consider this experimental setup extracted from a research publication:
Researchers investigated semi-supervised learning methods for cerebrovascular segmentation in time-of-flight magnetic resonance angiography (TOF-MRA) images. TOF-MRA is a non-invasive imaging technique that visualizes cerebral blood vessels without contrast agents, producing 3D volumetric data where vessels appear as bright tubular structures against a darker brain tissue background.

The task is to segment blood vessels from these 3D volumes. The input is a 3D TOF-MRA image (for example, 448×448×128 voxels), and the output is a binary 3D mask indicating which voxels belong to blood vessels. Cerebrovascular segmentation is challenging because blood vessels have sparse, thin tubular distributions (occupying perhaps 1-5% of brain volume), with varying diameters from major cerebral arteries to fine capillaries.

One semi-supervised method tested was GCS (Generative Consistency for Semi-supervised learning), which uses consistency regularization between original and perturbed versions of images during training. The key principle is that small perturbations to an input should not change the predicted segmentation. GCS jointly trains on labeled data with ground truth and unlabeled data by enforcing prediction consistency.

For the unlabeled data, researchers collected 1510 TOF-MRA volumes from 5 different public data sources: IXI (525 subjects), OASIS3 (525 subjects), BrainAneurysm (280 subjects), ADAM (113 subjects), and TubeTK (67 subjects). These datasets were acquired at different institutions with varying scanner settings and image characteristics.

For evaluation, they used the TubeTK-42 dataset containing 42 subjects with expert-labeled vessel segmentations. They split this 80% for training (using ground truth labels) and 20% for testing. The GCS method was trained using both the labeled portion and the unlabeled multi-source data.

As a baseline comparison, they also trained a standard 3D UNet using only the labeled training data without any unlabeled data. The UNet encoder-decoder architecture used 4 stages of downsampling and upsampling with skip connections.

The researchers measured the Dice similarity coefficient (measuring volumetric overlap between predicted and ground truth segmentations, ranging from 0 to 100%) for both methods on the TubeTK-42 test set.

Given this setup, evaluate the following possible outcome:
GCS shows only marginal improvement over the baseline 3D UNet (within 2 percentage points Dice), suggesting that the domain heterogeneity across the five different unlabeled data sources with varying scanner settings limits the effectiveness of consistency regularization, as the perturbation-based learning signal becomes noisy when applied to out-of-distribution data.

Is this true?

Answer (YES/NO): NO